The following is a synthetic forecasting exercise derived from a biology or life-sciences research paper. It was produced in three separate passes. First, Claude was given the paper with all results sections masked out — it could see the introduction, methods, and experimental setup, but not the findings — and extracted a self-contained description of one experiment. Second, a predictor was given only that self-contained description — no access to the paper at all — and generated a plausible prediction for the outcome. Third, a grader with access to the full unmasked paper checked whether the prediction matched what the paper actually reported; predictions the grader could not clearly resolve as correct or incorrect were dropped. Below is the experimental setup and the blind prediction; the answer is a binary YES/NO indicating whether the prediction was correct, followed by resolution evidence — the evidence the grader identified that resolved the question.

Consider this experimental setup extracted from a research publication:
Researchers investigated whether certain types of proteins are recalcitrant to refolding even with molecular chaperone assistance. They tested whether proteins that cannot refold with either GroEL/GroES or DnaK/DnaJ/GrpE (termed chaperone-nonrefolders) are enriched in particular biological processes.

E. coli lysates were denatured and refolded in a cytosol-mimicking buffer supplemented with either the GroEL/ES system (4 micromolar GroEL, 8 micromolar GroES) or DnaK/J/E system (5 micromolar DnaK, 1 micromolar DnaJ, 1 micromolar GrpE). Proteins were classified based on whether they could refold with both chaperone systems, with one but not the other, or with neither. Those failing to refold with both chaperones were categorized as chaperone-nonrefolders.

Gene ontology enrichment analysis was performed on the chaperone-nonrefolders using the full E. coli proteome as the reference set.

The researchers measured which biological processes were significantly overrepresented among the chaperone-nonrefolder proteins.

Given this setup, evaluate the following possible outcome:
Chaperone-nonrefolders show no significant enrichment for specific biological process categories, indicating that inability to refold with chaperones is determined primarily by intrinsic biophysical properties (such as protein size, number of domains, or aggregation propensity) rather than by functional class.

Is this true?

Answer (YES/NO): NO